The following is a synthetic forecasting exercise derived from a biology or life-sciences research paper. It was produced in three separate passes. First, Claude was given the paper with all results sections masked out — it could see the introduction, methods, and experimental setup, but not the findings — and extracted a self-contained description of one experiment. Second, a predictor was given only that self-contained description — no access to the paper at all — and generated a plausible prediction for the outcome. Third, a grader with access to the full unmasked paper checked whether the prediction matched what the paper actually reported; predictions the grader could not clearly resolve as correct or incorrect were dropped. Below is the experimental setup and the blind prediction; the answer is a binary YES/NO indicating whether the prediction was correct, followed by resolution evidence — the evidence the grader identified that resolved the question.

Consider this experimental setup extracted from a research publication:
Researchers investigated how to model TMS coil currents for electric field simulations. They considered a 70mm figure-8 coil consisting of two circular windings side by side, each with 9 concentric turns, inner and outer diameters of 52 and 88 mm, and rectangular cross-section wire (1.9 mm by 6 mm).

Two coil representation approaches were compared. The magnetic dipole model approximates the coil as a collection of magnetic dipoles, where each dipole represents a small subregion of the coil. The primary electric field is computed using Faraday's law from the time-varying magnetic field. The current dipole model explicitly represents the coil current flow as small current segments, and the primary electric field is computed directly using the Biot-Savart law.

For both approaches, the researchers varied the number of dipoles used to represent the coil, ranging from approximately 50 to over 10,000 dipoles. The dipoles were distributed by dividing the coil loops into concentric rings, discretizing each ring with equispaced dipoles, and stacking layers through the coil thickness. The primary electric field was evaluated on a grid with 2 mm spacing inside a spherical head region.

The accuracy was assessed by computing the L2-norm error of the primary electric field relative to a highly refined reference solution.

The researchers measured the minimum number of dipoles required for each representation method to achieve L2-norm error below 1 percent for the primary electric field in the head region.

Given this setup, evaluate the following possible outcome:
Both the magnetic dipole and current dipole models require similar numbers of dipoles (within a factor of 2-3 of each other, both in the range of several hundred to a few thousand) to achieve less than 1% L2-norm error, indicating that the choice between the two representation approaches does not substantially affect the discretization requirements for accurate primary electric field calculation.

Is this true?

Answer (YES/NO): NO